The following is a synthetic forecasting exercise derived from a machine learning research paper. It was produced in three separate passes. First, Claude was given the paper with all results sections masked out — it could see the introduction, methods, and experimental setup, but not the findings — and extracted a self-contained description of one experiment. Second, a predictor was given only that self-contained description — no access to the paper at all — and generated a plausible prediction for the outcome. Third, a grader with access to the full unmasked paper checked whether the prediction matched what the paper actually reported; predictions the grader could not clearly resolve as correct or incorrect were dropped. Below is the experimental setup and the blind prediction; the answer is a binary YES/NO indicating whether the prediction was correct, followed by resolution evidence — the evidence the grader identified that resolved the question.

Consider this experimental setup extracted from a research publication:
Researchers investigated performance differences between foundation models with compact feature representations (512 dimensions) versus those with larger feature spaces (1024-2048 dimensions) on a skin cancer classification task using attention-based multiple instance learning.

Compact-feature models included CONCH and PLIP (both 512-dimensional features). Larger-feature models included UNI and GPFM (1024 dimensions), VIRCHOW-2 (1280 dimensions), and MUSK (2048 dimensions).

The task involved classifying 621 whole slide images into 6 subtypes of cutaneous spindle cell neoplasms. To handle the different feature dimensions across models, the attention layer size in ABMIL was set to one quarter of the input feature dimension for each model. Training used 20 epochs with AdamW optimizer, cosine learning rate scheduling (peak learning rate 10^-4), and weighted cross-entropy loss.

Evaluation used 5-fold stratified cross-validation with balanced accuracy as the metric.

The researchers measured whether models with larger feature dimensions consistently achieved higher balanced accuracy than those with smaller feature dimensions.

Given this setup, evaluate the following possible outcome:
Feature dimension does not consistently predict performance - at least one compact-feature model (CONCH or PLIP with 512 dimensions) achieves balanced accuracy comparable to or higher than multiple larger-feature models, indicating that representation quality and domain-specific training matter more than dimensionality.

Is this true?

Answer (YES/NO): YES